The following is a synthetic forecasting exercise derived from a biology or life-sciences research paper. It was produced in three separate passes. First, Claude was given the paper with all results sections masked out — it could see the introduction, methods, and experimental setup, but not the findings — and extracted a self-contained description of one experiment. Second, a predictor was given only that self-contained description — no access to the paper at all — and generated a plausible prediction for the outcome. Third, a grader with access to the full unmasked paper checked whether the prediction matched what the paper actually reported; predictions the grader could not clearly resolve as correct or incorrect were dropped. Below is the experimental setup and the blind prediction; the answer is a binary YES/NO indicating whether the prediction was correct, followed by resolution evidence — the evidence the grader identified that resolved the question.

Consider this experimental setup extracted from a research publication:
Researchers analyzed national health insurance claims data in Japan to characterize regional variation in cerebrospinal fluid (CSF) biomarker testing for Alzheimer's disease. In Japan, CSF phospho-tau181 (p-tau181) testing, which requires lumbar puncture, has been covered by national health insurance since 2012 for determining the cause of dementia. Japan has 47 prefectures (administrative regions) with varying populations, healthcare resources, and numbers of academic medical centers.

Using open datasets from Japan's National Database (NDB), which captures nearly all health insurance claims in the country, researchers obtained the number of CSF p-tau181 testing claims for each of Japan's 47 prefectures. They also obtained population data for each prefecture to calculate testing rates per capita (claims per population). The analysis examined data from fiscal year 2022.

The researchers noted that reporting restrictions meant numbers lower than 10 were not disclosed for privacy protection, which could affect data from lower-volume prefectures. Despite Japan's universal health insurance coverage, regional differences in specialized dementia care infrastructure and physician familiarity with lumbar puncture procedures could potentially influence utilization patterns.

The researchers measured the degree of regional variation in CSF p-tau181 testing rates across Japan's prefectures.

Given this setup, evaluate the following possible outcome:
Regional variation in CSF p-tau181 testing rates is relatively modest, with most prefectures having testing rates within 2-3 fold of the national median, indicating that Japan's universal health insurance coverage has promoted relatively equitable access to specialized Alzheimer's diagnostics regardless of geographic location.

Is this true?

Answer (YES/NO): NO